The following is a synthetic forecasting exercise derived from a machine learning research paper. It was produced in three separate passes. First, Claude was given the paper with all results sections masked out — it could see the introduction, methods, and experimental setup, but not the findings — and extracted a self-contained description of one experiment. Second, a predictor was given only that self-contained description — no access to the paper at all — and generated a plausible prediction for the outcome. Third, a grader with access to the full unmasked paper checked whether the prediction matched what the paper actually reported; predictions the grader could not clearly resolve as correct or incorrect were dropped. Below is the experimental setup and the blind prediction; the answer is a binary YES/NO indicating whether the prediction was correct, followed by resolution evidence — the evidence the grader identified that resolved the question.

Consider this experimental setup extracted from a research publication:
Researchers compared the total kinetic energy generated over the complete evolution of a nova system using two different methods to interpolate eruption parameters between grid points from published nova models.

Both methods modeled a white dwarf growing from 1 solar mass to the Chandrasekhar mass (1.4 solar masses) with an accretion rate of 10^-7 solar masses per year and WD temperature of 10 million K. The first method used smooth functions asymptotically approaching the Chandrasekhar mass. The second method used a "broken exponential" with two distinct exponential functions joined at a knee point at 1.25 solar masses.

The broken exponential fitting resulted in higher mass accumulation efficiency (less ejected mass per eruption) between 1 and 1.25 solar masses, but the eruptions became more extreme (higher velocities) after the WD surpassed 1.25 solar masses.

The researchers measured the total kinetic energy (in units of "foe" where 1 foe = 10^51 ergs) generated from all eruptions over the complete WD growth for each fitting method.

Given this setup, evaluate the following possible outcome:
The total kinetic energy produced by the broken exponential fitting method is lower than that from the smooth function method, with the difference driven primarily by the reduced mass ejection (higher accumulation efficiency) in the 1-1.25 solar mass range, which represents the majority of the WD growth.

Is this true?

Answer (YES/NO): NO